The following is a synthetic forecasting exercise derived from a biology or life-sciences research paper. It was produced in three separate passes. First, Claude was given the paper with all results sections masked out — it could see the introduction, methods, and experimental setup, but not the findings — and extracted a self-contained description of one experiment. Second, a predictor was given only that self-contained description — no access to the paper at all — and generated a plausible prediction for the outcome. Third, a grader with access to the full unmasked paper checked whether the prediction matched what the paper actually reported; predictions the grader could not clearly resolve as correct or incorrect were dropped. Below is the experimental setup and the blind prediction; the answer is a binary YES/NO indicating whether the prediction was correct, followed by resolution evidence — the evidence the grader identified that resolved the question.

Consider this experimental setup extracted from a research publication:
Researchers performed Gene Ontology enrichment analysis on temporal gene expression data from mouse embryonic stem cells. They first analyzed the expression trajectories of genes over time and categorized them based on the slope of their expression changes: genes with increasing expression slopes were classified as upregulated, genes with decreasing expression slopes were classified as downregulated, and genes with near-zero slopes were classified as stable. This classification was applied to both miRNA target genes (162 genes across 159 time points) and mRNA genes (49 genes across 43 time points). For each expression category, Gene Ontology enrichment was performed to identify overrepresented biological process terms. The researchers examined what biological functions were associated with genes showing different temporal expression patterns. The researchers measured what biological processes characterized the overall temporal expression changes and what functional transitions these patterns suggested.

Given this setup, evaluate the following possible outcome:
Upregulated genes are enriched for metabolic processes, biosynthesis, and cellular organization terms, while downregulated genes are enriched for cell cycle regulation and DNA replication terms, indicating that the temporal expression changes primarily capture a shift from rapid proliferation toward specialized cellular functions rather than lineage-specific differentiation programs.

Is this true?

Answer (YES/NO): NO